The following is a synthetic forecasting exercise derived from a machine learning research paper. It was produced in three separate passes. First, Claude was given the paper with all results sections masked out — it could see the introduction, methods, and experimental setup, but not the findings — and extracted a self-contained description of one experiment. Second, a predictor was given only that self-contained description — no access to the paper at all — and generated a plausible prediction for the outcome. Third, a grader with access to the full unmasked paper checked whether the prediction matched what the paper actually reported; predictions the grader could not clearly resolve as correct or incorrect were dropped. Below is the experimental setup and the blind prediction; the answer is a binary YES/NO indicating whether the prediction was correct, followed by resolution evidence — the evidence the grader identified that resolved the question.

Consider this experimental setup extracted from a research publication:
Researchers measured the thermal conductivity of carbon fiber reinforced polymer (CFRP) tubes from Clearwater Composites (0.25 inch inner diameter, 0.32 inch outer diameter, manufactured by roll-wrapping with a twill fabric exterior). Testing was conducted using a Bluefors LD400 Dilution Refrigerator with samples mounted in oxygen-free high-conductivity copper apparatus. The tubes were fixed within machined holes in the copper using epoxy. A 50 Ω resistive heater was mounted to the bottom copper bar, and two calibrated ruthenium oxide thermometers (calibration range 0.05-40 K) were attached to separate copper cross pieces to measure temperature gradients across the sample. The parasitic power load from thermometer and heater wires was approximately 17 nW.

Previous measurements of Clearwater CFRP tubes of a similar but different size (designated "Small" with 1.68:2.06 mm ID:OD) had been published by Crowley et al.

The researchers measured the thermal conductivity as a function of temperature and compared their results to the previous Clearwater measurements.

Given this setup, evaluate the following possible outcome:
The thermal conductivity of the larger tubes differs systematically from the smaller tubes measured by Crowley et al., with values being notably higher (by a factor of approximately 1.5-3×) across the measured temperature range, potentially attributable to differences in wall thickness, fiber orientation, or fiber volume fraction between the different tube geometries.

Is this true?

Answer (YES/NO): NO